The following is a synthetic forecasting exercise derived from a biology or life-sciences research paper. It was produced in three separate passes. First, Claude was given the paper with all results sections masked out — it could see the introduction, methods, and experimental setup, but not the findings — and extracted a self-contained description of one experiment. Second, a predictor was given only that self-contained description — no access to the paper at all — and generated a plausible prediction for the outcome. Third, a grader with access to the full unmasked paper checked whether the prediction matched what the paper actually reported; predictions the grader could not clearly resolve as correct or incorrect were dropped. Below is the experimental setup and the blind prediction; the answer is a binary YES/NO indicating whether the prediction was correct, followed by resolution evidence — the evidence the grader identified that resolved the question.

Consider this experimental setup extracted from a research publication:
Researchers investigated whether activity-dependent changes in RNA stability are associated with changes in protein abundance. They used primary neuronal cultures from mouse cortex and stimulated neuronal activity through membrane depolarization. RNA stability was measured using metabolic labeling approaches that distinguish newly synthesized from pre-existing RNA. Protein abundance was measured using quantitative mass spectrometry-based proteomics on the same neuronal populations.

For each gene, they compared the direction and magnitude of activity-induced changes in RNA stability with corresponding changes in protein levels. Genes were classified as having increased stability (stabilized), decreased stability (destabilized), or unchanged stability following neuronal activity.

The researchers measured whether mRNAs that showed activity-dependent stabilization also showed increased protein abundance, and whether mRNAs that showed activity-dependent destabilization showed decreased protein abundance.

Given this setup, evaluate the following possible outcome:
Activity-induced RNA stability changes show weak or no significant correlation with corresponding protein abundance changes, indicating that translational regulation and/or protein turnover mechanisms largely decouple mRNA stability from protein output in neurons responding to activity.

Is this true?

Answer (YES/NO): NO